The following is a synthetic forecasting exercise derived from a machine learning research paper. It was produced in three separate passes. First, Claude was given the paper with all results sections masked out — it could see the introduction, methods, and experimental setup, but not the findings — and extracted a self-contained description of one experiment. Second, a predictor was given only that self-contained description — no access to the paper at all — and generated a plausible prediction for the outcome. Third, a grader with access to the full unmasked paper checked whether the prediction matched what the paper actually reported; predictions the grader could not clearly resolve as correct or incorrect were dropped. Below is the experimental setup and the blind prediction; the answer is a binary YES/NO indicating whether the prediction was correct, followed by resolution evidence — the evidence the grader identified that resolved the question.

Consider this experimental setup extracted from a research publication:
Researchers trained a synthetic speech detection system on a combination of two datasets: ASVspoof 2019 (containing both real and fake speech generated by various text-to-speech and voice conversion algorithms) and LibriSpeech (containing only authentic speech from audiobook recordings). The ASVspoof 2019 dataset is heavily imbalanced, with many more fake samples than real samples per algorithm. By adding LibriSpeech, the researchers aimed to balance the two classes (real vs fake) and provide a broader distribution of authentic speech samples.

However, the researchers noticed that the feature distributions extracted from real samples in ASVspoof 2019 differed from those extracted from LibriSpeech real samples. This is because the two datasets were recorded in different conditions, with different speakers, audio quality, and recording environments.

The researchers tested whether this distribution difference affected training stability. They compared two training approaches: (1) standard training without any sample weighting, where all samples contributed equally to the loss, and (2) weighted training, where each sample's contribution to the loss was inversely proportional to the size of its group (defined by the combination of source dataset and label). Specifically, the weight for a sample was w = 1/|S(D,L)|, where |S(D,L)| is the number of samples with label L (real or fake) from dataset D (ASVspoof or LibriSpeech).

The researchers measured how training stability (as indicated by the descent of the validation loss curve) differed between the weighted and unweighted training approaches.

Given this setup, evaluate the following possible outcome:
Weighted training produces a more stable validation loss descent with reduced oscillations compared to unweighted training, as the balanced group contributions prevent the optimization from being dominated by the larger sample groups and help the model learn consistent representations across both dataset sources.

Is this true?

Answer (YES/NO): YES